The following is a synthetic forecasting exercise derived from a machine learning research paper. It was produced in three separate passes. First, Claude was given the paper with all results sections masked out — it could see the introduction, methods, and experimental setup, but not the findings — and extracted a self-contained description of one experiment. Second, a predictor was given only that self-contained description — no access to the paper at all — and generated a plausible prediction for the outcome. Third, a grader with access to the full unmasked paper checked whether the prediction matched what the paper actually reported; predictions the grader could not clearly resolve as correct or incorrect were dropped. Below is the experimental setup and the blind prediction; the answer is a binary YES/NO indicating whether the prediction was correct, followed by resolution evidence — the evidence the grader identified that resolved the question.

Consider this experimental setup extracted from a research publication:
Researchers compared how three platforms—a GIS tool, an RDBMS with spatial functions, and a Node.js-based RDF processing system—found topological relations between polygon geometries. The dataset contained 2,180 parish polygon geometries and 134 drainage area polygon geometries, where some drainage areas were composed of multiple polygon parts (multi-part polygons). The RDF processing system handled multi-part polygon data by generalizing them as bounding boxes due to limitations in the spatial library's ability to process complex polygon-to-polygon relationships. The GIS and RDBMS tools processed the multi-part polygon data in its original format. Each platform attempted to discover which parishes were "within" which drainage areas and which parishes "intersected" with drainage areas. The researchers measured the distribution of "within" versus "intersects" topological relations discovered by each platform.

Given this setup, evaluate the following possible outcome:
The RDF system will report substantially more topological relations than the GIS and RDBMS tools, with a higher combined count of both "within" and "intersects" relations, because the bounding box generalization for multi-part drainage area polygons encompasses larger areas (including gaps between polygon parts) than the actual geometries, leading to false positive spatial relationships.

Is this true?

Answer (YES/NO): YES